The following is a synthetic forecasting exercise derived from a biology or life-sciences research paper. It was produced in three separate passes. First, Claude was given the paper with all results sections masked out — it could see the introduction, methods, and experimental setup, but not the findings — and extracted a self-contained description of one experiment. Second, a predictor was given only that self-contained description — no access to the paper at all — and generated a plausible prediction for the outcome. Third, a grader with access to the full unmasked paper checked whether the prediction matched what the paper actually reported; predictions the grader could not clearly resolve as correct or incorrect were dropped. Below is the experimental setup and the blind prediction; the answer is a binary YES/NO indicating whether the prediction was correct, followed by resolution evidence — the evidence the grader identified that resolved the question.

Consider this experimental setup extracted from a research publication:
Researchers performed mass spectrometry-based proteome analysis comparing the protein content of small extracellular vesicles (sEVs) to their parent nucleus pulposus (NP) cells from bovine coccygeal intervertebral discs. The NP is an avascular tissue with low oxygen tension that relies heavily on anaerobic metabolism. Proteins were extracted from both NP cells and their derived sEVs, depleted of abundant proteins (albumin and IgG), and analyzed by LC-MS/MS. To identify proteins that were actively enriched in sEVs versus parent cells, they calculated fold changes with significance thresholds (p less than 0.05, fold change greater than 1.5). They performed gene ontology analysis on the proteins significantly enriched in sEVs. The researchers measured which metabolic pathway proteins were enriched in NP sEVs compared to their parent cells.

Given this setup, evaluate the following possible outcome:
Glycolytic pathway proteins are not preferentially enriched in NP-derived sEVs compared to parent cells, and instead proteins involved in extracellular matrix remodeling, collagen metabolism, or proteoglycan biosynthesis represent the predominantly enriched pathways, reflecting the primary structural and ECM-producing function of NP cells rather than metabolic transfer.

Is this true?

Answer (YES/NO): YES